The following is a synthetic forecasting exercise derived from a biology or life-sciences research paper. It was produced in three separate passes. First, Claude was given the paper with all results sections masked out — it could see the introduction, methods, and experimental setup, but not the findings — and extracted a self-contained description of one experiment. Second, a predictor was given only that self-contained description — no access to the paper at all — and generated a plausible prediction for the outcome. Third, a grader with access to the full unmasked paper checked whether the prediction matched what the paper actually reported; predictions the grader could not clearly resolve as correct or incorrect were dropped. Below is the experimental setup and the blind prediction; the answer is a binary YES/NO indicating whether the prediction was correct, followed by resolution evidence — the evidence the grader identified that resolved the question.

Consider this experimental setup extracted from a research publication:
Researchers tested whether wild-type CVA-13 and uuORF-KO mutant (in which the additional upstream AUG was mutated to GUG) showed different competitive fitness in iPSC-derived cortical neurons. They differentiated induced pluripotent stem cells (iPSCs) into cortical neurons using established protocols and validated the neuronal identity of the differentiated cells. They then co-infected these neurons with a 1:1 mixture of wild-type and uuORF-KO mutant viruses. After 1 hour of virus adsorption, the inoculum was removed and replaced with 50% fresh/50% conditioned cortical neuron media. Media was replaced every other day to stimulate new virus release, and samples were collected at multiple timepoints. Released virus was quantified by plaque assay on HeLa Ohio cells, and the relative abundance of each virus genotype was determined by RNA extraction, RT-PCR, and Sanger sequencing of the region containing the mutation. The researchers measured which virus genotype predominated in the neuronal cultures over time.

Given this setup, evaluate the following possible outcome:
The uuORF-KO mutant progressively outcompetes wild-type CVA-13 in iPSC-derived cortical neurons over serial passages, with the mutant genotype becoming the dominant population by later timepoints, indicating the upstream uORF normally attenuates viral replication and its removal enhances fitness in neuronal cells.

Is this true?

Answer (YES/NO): NO